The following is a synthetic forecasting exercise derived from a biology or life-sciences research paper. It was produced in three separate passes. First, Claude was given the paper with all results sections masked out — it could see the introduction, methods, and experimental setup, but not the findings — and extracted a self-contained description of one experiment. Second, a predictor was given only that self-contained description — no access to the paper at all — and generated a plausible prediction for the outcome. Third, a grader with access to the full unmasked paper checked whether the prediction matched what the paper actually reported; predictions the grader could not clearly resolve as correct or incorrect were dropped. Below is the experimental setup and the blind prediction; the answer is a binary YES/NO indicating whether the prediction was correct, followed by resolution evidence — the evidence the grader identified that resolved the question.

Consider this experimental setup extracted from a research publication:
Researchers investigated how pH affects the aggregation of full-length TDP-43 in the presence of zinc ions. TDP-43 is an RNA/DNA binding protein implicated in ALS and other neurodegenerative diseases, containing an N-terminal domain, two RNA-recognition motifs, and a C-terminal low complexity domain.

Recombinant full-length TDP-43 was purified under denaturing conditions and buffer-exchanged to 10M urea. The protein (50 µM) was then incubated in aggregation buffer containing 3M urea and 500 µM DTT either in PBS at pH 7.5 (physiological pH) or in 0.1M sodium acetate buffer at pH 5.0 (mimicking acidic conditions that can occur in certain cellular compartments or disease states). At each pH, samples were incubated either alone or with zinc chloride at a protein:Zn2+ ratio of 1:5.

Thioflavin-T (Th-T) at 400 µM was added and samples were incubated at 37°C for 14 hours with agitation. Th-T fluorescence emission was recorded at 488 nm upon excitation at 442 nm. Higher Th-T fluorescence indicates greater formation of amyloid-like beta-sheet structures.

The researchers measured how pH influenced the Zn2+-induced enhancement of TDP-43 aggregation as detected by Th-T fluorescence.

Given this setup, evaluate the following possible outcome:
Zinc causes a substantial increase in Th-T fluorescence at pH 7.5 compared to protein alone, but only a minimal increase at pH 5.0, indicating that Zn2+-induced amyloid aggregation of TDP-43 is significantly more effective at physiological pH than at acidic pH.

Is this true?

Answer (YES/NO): NO